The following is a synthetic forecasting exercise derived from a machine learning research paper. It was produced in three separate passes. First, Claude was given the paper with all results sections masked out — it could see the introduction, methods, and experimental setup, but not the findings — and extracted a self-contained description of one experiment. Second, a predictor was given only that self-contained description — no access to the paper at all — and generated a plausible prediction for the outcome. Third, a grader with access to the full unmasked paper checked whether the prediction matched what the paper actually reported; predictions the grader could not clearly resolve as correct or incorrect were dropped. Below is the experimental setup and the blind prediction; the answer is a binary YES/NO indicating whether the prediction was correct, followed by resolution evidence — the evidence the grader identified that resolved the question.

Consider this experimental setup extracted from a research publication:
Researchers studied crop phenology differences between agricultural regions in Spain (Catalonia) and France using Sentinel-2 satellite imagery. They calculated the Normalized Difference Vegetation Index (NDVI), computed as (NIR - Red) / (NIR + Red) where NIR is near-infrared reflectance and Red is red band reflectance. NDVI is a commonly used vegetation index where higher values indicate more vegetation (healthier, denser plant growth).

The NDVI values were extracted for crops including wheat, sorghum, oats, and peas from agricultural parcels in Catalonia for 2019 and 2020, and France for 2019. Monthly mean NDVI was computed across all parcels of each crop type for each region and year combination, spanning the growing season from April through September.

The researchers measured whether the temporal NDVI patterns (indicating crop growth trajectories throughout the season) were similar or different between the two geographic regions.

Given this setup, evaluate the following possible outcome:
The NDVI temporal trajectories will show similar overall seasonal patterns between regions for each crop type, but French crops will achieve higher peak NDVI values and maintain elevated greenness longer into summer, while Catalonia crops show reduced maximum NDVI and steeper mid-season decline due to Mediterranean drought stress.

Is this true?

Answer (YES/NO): NO